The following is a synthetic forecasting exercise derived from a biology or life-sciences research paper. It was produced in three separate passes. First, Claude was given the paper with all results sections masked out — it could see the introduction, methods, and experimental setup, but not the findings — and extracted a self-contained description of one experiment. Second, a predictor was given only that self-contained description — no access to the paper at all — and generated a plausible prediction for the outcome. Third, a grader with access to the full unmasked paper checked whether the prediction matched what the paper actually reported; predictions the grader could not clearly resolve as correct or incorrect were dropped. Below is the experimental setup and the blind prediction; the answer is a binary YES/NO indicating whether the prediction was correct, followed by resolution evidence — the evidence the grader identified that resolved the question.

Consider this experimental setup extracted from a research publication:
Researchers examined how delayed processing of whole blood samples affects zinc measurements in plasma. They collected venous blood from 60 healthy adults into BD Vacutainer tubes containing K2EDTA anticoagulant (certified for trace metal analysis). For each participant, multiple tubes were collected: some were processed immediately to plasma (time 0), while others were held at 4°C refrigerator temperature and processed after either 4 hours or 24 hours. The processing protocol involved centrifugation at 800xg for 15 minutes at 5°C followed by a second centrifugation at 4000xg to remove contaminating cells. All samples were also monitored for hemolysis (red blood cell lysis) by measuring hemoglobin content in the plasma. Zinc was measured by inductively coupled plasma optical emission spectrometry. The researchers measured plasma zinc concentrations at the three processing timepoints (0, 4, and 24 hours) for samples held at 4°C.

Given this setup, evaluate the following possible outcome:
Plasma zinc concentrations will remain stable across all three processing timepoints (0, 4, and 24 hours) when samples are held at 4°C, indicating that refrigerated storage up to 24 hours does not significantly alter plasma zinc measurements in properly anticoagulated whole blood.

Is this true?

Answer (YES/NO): NO